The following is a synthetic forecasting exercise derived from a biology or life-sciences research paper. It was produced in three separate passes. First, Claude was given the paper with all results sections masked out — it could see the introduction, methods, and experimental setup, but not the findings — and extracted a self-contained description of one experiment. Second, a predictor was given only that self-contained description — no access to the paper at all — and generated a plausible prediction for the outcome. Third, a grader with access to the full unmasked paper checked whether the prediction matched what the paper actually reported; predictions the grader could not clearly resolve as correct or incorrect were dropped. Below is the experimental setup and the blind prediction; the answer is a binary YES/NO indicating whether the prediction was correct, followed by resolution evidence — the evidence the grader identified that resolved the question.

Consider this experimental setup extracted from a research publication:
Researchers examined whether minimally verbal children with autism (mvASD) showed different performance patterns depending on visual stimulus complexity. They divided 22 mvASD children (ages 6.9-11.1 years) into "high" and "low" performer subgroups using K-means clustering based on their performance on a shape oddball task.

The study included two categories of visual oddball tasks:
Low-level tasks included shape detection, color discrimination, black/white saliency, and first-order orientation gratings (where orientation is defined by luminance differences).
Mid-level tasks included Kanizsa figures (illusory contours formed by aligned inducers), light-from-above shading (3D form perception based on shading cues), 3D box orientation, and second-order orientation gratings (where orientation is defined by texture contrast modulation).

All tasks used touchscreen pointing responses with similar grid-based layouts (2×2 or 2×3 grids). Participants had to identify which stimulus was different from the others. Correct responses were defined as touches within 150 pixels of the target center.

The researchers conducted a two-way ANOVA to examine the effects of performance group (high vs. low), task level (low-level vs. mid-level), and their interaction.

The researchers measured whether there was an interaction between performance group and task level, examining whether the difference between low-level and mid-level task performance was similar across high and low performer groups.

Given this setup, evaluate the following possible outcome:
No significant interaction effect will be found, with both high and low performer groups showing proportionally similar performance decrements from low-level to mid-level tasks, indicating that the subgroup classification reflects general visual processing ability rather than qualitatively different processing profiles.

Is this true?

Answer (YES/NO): NO